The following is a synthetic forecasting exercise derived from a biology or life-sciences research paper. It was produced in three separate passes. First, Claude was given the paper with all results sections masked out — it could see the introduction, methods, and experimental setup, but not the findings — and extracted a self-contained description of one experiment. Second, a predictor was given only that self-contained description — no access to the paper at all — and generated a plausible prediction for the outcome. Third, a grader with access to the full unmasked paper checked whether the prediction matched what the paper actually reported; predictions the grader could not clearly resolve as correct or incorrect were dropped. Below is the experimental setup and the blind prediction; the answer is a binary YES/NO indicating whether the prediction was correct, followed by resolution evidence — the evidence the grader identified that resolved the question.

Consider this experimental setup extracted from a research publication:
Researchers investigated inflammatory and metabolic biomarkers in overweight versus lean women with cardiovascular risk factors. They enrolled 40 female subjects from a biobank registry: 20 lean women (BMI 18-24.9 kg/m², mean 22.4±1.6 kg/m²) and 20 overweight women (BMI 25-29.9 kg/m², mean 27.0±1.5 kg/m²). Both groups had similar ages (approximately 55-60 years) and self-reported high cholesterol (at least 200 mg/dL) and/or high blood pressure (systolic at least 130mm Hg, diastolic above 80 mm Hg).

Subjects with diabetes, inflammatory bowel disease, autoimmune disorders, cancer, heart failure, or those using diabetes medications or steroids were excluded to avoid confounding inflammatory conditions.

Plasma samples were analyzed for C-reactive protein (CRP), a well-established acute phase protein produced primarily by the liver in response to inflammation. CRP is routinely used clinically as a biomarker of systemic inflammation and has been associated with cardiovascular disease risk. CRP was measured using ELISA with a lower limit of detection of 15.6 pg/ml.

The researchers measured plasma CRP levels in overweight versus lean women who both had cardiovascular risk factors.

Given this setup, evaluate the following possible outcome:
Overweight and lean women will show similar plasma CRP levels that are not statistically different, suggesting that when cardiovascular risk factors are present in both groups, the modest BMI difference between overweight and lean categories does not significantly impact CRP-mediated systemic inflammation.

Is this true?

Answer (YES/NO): NO